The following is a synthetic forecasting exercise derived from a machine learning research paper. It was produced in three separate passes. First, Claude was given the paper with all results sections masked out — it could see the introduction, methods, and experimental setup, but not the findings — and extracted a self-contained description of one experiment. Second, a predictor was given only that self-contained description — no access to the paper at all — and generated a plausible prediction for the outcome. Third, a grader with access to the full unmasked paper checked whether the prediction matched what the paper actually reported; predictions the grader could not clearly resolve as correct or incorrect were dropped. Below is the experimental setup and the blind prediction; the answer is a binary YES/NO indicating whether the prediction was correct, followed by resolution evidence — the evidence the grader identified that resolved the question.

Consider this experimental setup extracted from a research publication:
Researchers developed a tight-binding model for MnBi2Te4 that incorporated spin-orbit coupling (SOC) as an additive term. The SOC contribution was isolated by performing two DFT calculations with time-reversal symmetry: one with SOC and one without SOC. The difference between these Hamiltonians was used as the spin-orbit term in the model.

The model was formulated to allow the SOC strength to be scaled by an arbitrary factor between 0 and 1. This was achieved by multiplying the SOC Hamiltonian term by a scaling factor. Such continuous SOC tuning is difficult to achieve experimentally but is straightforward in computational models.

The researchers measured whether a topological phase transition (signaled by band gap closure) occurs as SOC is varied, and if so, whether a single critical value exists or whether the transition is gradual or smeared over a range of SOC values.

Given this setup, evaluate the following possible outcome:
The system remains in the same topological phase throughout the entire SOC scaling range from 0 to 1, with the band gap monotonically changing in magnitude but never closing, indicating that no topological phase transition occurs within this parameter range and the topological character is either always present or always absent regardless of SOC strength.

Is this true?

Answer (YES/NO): NO